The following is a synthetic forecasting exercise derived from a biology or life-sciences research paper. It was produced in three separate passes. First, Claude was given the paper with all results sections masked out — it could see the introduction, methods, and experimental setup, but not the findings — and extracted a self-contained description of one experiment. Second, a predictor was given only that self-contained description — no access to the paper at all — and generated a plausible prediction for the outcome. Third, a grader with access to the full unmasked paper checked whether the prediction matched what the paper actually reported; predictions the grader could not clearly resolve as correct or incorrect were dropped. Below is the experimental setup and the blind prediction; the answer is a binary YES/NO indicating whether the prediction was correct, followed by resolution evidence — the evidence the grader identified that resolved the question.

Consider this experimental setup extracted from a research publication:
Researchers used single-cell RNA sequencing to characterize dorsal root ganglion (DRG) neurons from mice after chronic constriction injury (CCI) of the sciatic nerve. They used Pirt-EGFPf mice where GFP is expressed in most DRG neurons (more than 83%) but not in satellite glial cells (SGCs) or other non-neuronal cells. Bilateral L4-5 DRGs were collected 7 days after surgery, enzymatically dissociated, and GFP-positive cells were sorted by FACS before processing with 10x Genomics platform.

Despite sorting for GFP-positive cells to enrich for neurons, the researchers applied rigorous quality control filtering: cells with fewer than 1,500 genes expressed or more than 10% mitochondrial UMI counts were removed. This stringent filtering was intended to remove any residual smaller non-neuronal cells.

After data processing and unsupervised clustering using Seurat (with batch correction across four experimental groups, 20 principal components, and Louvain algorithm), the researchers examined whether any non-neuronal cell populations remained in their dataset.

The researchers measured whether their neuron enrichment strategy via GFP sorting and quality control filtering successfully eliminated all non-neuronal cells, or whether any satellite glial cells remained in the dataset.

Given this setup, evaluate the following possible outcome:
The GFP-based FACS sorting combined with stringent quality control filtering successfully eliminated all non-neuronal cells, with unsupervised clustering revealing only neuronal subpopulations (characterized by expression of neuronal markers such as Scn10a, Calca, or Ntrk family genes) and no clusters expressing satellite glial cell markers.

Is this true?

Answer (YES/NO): NO